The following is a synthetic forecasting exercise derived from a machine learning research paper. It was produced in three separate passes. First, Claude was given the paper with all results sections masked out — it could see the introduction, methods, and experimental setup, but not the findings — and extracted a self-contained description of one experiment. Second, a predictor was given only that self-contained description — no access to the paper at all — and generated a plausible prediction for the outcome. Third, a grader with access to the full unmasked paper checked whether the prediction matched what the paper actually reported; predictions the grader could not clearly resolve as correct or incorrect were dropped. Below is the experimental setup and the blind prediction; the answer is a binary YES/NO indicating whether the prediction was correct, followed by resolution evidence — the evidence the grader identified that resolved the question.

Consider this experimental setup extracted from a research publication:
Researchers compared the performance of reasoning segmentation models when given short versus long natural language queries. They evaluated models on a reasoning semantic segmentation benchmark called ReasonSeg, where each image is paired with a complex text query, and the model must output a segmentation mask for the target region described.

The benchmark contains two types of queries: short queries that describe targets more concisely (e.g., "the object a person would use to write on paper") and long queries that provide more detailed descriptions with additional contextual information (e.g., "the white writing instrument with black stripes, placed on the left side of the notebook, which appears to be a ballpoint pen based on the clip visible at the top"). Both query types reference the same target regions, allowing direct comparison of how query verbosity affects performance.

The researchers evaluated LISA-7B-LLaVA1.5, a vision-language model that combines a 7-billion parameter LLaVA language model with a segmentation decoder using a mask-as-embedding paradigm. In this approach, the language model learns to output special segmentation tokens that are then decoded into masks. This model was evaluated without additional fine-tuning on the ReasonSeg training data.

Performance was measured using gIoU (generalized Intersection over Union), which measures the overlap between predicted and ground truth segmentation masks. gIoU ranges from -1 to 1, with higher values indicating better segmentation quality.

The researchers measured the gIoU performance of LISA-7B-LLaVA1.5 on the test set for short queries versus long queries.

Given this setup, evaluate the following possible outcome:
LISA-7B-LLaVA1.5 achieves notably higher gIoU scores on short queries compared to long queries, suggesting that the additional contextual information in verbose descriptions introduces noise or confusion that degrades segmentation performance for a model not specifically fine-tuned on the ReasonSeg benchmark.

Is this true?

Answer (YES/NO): NO